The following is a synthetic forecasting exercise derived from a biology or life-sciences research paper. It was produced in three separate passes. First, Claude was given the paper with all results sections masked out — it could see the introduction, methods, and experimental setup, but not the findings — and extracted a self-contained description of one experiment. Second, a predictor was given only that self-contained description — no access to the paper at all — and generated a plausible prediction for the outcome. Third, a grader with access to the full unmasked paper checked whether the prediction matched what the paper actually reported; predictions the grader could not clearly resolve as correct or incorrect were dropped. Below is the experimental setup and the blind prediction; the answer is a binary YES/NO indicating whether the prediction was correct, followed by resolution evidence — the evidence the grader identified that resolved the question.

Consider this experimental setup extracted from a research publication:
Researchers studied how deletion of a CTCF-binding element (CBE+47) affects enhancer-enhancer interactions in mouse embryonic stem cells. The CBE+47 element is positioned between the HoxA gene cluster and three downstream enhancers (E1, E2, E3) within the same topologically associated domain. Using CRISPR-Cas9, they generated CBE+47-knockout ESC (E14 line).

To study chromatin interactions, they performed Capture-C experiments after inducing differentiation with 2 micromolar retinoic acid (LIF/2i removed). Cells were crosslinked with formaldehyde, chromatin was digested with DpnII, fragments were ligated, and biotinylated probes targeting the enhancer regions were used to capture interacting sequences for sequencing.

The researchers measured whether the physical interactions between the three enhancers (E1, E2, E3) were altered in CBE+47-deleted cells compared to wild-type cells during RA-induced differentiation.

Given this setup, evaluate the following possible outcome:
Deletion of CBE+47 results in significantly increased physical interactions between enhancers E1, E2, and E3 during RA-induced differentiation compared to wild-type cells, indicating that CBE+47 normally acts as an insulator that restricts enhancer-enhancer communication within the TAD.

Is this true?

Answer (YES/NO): NO